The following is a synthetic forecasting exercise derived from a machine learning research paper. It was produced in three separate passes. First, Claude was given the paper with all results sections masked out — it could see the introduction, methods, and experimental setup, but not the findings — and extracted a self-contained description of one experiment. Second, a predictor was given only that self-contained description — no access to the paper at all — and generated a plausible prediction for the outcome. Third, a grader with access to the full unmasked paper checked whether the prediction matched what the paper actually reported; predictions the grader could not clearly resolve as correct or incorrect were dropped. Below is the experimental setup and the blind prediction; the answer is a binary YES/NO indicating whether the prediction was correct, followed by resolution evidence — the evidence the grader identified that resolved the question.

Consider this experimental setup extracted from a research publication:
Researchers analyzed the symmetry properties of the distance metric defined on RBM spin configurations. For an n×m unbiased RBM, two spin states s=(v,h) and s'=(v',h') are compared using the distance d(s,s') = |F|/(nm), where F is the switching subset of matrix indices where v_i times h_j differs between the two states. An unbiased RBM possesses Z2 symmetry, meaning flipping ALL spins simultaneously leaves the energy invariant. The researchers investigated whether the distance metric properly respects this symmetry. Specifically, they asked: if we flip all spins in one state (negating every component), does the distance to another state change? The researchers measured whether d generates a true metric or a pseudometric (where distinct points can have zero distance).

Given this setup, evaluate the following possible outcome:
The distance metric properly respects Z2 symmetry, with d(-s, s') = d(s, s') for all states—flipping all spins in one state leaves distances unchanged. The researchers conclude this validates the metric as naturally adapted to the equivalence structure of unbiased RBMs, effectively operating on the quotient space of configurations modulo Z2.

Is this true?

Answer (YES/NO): YES